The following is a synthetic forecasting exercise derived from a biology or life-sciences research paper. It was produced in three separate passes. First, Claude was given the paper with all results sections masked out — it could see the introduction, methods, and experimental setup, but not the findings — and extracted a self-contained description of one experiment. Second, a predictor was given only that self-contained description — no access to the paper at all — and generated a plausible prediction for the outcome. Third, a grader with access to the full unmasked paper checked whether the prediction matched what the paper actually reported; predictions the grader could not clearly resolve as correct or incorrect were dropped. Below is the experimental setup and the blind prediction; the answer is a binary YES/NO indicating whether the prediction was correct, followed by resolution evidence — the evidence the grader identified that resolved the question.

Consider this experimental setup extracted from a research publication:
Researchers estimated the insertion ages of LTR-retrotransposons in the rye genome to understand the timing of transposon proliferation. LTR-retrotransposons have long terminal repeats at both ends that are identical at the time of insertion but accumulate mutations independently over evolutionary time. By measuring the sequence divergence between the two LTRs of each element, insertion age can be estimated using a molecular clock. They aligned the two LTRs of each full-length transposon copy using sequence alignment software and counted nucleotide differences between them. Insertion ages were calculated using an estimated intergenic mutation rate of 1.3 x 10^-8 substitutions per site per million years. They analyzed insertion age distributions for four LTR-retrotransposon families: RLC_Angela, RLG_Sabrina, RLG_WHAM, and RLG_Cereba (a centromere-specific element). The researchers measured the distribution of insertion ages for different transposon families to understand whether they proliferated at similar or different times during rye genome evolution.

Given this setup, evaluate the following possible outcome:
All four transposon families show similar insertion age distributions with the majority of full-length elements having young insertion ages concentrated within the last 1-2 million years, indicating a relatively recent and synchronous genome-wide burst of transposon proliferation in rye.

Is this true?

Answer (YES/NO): NO